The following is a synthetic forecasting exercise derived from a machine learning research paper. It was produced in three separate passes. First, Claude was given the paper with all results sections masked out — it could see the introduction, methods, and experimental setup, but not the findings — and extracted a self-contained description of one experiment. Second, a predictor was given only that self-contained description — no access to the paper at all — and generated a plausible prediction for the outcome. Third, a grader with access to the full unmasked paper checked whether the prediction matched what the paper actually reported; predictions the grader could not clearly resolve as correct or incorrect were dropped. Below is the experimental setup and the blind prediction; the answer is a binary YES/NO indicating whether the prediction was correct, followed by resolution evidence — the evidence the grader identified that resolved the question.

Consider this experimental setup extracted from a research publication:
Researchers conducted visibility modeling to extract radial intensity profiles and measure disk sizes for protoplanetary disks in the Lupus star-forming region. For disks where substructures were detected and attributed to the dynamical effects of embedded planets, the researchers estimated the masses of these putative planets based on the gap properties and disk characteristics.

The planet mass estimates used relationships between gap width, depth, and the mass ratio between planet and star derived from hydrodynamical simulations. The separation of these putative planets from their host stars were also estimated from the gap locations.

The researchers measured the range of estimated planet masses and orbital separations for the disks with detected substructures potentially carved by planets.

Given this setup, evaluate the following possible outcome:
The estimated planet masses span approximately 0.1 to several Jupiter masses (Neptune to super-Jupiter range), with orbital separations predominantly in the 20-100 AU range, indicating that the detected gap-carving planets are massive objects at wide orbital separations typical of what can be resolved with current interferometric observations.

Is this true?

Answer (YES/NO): NO